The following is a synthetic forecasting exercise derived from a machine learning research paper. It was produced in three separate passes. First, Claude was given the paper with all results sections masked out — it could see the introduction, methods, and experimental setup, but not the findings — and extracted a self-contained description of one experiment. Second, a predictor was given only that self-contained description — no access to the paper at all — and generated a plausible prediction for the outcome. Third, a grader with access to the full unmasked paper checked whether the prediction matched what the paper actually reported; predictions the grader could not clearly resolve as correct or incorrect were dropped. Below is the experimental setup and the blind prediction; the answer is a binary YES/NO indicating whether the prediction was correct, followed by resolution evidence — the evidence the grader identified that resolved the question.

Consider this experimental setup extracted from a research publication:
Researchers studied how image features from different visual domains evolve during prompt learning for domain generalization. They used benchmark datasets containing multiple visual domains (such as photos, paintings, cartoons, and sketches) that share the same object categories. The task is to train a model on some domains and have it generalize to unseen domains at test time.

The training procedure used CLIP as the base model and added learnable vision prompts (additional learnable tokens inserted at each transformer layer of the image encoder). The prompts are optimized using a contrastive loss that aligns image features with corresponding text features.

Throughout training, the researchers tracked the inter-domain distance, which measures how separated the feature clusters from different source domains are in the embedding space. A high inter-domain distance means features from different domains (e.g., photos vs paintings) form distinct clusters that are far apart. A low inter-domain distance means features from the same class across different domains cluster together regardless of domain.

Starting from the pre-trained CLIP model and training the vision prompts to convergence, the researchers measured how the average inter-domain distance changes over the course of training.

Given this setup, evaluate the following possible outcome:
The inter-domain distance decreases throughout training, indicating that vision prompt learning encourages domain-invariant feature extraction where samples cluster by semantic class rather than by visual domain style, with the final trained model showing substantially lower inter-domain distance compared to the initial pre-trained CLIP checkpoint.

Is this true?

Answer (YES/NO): YES